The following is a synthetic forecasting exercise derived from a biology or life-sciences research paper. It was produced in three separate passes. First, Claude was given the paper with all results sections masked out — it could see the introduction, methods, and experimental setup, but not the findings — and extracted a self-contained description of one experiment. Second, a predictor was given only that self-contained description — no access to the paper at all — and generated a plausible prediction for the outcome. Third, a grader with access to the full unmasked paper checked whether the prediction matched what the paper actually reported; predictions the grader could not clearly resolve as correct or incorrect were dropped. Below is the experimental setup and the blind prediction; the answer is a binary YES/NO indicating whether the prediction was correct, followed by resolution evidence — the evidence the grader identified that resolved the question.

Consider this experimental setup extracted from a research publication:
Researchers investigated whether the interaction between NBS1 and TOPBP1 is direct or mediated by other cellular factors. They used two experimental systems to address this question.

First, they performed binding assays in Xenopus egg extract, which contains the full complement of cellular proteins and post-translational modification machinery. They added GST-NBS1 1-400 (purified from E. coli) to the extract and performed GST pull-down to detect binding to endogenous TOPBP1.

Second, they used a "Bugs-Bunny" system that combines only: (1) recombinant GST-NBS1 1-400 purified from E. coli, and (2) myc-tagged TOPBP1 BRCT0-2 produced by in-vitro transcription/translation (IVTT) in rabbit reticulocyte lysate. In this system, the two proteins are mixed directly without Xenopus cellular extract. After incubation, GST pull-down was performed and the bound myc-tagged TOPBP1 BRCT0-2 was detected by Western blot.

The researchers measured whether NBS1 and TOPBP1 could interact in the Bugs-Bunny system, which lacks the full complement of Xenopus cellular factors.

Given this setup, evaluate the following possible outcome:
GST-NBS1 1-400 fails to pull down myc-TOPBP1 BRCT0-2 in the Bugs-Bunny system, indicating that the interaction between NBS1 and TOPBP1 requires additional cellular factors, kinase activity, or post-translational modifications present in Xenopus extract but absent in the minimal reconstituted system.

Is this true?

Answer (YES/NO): NO